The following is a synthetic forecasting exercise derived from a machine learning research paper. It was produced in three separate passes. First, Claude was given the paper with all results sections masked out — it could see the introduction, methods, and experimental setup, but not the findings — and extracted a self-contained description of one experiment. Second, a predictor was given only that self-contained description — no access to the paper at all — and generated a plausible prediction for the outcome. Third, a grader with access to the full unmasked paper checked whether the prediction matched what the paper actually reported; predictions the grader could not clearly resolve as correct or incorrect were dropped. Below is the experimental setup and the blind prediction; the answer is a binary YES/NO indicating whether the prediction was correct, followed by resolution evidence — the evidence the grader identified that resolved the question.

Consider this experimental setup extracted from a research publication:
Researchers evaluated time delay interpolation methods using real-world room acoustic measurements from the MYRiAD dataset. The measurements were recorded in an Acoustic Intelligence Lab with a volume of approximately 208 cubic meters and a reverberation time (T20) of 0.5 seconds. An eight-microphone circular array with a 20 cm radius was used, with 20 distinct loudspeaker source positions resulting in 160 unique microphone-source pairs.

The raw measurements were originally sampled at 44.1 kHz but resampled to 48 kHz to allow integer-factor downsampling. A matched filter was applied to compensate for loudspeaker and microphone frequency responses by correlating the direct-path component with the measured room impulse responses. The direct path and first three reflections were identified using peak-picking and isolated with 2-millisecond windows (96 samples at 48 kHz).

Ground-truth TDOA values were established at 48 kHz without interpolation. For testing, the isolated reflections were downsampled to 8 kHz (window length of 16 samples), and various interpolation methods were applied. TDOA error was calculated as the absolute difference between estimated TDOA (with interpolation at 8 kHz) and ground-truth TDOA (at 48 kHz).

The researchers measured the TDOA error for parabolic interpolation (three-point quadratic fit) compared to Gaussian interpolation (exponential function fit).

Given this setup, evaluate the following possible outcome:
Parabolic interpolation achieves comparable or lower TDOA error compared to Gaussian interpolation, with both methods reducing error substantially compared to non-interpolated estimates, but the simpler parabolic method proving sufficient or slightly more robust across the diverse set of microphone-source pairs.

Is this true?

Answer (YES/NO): NO